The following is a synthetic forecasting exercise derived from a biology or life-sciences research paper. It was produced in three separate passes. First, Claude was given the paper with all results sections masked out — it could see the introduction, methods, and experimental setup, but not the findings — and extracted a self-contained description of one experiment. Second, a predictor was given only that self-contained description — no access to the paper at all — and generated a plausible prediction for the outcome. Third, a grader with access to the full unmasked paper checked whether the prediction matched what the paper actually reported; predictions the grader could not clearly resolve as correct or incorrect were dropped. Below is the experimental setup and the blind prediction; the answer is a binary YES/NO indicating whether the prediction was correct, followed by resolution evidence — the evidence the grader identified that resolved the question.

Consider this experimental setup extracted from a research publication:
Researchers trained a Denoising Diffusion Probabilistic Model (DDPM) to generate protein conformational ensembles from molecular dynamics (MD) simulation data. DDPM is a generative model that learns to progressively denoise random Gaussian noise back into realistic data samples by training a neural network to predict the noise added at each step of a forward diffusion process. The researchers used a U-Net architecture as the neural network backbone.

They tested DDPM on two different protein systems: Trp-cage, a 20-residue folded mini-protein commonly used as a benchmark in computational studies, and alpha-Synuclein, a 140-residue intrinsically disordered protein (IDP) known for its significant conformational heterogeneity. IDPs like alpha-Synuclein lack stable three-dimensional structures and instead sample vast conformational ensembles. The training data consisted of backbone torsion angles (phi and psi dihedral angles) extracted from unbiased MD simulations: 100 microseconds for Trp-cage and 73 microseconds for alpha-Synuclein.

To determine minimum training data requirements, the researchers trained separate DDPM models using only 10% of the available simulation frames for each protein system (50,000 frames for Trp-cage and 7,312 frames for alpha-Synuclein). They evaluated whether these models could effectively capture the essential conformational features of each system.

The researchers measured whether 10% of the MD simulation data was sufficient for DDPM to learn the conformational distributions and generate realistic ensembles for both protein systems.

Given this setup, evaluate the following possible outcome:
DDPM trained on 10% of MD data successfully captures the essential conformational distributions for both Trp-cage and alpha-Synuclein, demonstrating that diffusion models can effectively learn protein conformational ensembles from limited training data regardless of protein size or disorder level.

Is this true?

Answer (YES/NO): NO